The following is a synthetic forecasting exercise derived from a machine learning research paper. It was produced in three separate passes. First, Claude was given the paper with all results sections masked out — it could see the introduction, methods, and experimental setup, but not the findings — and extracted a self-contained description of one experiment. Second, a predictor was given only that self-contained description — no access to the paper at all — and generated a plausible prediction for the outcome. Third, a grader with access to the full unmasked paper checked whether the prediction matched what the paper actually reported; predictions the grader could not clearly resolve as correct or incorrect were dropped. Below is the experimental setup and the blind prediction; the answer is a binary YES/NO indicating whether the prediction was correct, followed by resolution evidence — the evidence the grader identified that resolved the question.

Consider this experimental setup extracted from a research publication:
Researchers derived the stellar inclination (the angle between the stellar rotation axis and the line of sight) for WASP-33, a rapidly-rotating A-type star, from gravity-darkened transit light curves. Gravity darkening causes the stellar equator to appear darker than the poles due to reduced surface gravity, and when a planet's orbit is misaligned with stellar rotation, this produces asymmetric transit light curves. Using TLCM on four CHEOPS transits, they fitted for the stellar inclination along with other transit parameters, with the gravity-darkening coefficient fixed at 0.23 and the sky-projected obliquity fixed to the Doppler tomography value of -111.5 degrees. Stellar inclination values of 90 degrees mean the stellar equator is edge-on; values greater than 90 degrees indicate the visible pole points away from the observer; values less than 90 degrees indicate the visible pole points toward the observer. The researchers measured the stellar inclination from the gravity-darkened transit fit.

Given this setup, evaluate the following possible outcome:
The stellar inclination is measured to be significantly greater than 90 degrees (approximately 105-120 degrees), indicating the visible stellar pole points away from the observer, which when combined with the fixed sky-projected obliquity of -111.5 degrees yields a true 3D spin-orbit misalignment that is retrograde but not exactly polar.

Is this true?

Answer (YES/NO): NO